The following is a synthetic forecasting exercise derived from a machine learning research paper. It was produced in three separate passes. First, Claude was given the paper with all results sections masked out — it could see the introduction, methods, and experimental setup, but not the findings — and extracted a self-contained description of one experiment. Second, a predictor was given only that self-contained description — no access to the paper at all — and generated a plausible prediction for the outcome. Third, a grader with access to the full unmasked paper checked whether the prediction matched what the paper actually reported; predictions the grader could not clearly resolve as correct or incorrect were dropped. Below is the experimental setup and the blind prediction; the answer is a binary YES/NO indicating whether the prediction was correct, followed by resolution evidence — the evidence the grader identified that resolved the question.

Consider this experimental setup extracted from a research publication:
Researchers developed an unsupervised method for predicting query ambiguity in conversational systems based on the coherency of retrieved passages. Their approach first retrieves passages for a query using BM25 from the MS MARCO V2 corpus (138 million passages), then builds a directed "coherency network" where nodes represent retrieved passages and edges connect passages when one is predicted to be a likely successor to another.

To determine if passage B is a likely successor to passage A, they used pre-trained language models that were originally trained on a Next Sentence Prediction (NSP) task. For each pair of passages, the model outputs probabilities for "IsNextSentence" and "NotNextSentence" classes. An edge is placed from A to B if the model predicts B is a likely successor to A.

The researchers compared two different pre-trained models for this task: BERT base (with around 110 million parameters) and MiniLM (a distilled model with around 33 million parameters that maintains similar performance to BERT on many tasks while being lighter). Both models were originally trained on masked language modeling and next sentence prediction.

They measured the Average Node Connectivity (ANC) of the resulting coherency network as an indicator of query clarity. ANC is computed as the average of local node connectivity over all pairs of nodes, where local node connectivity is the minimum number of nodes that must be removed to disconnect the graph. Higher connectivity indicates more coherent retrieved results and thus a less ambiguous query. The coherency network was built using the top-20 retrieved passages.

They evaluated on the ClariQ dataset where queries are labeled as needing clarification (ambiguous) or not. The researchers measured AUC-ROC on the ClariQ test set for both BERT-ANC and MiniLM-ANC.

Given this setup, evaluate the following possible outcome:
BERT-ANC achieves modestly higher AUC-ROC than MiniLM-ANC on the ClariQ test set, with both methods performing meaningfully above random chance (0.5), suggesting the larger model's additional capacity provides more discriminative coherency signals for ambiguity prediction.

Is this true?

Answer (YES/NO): NO